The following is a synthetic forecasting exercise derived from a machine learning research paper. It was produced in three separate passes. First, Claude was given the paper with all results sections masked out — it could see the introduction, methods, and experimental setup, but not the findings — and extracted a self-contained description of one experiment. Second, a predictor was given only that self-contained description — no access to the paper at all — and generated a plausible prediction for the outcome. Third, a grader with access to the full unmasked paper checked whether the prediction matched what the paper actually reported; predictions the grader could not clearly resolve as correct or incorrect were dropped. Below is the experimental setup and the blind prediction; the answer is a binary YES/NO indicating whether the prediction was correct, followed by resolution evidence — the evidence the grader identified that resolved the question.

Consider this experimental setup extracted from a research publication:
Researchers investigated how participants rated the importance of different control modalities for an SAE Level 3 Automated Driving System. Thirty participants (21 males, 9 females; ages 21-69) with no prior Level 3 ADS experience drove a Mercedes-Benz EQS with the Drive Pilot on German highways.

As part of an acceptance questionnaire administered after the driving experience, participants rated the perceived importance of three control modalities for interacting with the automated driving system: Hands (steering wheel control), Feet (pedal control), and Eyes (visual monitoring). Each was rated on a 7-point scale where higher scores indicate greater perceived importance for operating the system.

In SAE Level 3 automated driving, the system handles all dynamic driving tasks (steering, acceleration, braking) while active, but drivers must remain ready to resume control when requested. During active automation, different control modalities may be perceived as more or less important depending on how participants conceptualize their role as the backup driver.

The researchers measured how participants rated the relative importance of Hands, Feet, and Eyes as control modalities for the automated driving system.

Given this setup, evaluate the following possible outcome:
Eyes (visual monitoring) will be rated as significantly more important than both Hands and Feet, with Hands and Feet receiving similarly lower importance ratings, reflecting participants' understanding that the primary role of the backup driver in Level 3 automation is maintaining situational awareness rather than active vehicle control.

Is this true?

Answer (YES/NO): NO